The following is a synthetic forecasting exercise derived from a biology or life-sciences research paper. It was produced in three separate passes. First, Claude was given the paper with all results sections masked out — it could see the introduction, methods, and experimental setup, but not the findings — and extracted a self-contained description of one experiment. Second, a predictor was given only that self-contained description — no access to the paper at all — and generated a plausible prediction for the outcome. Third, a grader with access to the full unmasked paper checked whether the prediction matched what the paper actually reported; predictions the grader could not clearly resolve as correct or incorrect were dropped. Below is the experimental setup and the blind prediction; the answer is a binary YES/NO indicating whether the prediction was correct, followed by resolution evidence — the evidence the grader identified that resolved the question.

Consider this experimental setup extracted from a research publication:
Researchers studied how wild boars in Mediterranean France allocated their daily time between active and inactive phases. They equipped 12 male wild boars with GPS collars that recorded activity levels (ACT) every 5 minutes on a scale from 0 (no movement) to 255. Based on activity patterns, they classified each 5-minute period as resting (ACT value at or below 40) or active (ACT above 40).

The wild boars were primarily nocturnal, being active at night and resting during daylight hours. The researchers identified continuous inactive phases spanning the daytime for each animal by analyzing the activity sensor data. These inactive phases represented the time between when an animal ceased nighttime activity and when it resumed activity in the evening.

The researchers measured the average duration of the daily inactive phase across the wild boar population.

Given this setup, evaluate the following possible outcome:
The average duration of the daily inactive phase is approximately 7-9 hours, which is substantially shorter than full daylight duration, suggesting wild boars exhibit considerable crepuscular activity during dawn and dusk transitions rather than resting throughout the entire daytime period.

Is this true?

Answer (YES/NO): NO